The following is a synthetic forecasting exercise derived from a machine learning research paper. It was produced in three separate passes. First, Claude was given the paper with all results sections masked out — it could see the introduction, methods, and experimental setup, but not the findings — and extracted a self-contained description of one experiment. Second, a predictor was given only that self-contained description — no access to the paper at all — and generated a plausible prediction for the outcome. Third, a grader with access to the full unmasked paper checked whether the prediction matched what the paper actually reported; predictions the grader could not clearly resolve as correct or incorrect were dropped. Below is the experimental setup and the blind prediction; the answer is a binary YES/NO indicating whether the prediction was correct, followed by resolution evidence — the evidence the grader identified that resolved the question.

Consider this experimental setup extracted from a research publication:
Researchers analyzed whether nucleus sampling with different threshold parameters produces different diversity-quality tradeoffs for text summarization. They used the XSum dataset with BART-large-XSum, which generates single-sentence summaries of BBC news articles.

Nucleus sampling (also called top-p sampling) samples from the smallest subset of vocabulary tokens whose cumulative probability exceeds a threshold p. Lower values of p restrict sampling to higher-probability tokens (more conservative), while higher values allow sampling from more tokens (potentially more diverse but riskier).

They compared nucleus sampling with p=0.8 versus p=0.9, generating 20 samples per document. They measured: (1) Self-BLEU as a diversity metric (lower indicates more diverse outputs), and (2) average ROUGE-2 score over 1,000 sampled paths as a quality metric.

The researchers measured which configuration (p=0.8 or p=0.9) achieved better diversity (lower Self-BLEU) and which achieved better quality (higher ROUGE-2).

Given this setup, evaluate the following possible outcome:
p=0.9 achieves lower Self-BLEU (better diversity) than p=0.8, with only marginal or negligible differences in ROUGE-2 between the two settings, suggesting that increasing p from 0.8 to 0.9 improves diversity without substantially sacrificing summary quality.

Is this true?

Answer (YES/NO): NO